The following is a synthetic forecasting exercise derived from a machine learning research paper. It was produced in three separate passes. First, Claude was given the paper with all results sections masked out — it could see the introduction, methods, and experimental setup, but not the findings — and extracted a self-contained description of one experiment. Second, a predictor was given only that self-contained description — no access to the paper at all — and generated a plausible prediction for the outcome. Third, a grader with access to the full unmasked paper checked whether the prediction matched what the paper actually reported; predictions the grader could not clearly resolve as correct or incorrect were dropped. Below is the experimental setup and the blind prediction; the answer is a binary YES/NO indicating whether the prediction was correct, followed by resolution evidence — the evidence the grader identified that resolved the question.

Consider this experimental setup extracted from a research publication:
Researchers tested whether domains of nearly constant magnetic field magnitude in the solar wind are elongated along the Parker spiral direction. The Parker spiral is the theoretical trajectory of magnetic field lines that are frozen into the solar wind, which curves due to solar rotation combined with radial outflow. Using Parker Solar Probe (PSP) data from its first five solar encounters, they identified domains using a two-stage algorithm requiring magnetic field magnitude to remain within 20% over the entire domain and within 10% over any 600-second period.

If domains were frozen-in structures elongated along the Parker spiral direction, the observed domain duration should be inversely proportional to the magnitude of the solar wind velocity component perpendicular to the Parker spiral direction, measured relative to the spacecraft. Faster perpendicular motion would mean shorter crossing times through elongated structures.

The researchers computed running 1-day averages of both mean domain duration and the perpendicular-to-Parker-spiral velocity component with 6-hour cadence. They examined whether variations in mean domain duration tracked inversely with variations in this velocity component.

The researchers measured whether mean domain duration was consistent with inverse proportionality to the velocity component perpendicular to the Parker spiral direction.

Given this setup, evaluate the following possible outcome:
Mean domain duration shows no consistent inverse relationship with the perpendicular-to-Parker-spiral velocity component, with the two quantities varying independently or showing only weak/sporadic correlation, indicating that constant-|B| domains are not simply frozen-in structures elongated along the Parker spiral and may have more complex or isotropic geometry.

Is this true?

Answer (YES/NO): YES